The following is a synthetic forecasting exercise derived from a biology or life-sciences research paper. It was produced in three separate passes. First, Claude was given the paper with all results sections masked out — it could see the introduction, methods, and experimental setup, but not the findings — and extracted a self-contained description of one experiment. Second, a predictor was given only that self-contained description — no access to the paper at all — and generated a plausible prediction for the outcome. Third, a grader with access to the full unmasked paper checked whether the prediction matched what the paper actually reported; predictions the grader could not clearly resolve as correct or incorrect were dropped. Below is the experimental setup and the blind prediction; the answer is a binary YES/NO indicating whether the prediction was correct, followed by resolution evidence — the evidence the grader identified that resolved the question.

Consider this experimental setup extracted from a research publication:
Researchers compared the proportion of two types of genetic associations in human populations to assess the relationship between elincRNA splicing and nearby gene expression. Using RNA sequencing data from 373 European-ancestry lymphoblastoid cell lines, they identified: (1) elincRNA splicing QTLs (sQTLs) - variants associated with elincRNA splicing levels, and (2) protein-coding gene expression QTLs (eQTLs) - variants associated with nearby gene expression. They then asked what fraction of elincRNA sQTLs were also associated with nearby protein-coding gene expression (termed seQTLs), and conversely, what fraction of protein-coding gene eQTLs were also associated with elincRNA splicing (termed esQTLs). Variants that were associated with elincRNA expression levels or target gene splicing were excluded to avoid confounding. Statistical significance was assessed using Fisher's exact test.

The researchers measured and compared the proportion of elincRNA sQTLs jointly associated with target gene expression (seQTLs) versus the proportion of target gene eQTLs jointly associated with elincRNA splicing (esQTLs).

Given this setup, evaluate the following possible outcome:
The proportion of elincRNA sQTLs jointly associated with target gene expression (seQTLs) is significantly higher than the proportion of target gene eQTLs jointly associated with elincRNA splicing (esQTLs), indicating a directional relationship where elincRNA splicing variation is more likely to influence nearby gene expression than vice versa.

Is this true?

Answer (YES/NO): YES